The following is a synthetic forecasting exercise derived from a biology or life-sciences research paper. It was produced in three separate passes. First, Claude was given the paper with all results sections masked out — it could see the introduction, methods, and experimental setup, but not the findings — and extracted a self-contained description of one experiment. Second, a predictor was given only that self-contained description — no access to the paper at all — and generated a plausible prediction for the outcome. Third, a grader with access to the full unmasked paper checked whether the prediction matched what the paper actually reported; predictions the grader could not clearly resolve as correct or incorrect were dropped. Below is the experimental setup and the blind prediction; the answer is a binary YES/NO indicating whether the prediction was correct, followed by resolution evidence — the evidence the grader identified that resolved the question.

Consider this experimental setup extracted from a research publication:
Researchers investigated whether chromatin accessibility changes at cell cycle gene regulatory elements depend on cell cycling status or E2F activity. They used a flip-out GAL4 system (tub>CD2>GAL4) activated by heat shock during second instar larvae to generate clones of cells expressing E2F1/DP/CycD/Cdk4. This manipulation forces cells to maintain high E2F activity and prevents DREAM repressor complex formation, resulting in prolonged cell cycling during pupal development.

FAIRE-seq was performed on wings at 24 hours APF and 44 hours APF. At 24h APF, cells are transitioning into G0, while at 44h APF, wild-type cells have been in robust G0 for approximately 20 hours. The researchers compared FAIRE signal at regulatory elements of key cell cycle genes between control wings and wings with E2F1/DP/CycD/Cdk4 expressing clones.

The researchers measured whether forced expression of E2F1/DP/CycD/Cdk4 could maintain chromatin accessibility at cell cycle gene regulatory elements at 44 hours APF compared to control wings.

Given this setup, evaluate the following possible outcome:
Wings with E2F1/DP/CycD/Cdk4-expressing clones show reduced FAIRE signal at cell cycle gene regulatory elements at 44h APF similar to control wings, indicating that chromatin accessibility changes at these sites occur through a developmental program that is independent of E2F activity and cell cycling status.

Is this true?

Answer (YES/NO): YES